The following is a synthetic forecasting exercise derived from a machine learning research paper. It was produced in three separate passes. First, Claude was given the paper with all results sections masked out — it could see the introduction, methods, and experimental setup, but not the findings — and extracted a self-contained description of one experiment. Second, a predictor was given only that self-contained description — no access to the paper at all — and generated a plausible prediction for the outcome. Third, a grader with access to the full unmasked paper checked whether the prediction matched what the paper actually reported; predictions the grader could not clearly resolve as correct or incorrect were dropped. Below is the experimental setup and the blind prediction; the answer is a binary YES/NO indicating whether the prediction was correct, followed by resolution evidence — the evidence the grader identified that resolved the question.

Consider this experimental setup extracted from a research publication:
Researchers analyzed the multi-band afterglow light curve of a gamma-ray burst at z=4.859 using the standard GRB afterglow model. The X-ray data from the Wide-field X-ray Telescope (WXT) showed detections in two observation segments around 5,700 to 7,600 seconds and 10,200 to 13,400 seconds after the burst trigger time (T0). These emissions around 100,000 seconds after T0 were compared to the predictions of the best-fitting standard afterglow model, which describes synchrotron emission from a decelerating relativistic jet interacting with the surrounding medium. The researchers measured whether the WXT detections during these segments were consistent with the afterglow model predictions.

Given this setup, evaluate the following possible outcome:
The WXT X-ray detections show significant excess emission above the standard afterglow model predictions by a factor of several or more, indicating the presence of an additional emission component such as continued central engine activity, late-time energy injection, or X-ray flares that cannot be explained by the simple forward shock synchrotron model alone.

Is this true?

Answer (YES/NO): YES